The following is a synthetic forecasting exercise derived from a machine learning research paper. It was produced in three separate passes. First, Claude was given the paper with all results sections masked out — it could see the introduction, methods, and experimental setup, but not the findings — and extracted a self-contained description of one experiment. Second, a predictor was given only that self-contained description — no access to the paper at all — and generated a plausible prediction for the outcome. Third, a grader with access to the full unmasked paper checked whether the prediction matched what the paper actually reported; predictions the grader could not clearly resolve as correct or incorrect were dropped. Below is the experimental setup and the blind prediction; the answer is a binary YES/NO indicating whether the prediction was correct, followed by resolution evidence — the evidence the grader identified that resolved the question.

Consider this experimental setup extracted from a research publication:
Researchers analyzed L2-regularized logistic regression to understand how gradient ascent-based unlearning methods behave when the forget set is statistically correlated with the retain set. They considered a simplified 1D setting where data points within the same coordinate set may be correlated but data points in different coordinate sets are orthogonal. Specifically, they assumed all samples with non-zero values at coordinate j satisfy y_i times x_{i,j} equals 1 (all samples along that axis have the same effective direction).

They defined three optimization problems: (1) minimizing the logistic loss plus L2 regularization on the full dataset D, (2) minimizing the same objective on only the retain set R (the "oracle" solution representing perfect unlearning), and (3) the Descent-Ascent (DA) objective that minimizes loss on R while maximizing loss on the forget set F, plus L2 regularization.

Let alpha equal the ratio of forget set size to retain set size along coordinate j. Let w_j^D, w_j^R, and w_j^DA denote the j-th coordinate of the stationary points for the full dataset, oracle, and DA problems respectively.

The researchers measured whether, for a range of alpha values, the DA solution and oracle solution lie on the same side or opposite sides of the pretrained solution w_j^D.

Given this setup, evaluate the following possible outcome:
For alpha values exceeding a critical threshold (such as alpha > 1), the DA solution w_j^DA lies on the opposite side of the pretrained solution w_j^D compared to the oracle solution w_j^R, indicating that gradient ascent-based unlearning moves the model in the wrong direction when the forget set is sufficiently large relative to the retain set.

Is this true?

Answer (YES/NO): NO